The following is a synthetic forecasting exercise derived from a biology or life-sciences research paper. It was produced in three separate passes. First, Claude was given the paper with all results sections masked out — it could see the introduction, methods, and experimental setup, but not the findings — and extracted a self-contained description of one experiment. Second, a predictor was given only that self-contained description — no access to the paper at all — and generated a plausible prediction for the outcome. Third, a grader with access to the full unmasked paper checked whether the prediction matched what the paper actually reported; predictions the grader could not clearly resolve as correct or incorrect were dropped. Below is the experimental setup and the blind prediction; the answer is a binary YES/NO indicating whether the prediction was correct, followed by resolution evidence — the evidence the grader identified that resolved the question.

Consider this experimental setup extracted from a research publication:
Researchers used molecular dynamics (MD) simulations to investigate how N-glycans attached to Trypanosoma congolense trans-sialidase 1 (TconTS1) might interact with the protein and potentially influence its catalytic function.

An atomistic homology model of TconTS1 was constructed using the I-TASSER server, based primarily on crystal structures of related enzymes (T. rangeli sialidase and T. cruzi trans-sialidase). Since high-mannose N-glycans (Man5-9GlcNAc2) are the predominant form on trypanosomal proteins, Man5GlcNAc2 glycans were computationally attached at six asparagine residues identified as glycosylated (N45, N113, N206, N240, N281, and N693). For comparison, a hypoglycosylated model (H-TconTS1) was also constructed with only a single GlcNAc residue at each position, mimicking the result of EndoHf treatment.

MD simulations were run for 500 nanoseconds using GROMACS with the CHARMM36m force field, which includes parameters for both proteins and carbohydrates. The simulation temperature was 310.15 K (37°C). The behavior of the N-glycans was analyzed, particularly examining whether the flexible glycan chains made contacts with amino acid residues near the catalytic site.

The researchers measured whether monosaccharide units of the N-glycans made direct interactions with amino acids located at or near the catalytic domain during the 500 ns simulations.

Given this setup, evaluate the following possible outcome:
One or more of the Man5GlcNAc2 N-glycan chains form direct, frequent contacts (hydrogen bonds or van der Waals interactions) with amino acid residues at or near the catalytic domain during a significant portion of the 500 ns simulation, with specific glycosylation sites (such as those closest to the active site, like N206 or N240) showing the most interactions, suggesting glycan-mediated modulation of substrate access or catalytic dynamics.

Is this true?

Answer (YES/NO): YES